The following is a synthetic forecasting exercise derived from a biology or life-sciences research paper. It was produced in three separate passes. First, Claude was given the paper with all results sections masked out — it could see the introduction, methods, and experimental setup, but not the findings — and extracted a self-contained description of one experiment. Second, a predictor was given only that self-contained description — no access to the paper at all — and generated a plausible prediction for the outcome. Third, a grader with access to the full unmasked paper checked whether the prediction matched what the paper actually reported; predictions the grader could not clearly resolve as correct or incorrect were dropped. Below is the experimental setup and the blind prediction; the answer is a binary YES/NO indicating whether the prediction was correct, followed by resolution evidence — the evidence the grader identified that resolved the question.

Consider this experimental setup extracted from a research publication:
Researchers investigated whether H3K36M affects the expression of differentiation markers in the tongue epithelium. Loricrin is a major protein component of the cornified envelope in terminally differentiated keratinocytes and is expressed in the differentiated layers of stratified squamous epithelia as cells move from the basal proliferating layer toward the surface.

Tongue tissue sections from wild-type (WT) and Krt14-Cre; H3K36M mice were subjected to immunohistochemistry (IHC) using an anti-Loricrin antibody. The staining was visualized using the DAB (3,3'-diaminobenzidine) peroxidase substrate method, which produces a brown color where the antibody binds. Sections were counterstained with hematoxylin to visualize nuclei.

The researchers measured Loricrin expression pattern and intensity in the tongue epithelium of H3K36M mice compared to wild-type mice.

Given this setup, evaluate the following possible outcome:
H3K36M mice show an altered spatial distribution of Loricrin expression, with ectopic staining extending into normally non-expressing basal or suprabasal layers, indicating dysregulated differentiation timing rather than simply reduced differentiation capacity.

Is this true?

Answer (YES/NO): NO